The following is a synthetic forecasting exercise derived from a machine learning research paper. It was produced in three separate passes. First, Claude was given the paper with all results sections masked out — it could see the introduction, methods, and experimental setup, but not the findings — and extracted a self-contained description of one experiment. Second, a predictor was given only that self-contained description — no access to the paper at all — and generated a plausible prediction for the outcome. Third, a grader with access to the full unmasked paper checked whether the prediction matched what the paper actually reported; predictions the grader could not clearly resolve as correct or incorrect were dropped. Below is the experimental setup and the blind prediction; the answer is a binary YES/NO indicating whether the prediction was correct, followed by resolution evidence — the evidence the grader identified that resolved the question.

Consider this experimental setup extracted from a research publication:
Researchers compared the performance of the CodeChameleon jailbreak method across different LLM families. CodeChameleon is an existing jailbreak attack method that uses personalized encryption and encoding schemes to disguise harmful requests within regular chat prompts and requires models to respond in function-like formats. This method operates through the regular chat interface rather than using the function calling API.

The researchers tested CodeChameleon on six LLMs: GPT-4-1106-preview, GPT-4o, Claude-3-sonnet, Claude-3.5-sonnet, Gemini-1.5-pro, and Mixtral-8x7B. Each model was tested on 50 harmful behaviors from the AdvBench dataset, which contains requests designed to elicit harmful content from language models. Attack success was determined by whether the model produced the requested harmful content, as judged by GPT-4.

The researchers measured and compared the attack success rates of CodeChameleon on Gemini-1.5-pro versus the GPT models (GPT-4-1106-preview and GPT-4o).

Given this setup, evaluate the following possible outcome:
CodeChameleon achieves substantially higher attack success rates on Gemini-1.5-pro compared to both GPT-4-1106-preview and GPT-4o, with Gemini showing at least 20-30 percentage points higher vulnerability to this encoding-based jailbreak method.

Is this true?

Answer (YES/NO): NO